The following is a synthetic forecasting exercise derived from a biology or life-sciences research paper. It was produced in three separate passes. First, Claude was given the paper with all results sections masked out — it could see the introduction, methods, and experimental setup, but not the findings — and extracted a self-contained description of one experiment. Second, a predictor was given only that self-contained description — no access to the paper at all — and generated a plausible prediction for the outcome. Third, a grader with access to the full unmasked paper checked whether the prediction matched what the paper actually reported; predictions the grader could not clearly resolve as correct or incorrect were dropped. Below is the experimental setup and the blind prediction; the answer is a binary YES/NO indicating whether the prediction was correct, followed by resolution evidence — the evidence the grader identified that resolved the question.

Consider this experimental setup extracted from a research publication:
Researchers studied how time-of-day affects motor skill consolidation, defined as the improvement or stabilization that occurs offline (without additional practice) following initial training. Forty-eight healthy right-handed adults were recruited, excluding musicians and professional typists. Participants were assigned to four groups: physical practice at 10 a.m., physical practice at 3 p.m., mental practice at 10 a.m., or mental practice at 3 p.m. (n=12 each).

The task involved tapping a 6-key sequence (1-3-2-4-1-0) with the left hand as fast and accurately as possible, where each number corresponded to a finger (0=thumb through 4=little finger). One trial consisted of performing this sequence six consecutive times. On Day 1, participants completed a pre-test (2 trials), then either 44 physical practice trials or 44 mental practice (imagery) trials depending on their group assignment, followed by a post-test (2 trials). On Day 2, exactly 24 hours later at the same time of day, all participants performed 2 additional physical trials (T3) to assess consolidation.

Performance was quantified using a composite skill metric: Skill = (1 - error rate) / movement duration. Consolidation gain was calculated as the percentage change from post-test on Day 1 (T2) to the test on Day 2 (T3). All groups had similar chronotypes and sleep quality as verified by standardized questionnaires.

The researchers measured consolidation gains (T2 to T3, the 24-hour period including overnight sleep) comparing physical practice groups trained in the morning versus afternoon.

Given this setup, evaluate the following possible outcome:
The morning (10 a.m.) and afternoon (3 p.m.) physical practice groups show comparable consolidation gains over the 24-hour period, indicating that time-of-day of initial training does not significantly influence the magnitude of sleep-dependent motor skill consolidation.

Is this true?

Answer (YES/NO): NO